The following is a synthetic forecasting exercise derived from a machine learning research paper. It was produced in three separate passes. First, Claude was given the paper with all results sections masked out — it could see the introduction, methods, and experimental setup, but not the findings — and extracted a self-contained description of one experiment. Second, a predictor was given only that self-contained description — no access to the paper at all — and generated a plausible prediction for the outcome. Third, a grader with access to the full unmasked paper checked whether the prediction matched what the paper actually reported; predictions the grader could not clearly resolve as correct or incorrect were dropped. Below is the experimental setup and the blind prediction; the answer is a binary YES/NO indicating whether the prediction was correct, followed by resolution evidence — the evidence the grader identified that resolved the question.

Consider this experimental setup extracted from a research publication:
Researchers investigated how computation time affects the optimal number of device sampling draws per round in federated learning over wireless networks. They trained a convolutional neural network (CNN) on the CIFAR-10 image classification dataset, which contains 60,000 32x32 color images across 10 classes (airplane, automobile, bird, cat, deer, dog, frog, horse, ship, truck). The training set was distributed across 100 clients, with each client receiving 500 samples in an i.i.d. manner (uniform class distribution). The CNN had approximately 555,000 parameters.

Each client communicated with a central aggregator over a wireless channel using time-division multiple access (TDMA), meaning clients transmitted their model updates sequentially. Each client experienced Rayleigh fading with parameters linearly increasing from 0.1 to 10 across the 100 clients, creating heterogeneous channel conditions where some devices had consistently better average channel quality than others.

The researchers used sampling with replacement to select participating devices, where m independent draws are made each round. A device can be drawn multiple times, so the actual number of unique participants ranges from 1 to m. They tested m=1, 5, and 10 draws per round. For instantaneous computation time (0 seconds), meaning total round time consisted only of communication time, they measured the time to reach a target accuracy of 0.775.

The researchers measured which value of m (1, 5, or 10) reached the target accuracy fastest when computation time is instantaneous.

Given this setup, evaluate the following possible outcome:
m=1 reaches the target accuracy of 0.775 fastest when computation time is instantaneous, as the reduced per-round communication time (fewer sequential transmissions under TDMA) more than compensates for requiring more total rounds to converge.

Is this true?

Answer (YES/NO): YES